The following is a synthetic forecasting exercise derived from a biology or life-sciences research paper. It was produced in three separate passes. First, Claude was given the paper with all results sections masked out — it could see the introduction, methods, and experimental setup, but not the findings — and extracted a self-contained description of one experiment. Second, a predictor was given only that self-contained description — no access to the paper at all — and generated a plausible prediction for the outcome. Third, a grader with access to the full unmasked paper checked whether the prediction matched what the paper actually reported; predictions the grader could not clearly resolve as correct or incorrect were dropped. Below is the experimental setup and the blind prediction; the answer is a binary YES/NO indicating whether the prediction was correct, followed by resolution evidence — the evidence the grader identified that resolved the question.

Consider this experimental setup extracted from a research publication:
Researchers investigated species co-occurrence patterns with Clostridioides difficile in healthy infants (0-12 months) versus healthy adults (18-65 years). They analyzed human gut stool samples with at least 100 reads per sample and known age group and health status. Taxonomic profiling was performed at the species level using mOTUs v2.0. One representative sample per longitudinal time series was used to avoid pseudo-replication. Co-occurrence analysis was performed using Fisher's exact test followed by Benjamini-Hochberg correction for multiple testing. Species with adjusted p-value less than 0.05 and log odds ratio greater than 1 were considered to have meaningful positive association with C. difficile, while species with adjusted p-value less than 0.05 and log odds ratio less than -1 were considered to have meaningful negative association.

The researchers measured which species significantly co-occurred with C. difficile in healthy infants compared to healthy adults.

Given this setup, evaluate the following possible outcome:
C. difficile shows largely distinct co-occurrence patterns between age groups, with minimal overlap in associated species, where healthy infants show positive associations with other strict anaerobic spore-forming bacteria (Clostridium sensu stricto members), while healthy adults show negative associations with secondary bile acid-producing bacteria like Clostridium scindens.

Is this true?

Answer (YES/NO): NO